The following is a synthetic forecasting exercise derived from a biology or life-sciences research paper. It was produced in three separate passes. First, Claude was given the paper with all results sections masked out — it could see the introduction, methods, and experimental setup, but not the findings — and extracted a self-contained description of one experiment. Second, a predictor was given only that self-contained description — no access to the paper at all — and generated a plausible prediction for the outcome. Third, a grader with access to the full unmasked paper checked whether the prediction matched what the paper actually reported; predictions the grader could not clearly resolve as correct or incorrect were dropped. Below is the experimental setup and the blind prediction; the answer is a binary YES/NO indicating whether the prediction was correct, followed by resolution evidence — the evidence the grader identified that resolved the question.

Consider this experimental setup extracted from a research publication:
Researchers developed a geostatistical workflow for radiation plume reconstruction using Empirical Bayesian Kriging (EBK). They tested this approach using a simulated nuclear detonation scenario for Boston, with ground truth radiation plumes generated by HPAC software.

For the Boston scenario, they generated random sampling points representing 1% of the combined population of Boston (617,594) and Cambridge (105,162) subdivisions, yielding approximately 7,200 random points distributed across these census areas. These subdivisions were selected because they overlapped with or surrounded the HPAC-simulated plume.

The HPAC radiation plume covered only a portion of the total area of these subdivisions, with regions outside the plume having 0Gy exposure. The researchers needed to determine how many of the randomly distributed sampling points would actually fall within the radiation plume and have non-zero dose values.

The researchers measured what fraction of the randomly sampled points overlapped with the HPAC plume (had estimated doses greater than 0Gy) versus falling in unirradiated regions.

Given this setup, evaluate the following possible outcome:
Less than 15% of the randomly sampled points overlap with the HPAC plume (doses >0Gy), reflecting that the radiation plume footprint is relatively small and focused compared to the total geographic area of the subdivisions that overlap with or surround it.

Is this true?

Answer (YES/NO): YES